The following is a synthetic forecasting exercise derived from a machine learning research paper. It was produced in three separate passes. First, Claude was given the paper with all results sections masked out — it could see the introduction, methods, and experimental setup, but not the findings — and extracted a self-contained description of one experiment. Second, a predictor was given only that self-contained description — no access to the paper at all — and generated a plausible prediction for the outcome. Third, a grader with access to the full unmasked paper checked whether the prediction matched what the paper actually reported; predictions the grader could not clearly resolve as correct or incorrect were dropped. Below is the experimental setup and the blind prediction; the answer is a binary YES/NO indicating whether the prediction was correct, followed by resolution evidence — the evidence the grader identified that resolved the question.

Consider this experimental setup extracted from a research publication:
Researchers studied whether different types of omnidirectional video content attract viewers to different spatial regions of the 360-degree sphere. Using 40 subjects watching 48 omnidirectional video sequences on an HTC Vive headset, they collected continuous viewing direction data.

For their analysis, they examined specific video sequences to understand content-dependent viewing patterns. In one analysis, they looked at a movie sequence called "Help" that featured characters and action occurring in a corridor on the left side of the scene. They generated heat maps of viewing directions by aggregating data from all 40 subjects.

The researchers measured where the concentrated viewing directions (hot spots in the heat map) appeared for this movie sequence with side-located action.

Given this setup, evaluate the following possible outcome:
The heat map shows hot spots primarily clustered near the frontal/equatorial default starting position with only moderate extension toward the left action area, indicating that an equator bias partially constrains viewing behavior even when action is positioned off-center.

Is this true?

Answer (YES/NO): NO